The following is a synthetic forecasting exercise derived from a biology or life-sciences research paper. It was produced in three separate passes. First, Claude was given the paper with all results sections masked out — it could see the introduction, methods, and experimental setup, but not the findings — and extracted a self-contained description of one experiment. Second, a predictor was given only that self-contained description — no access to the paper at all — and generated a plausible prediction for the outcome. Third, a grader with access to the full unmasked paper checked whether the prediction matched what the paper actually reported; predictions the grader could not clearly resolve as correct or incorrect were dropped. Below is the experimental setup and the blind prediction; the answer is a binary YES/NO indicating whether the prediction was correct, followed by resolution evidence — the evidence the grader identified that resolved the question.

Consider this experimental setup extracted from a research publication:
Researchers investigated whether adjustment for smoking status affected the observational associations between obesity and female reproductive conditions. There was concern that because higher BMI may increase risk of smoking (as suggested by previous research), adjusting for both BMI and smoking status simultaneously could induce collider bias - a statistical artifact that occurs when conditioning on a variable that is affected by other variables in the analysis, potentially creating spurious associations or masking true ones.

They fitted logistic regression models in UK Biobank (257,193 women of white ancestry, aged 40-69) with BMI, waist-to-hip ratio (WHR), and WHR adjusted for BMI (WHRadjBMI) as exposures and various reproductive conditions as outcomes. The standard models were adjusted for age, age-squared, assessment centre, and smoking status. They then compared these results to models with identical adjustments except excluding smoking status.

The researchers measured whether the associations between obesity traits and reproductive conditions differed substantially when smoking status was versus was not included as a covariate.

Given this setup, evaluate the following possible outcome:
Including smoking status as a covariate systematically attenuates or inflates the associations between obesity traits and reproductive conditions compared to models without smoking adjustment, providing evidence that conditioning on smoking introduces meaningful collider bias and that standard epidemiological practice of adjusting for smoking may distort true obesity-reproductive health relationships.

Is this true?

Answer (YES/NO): NO